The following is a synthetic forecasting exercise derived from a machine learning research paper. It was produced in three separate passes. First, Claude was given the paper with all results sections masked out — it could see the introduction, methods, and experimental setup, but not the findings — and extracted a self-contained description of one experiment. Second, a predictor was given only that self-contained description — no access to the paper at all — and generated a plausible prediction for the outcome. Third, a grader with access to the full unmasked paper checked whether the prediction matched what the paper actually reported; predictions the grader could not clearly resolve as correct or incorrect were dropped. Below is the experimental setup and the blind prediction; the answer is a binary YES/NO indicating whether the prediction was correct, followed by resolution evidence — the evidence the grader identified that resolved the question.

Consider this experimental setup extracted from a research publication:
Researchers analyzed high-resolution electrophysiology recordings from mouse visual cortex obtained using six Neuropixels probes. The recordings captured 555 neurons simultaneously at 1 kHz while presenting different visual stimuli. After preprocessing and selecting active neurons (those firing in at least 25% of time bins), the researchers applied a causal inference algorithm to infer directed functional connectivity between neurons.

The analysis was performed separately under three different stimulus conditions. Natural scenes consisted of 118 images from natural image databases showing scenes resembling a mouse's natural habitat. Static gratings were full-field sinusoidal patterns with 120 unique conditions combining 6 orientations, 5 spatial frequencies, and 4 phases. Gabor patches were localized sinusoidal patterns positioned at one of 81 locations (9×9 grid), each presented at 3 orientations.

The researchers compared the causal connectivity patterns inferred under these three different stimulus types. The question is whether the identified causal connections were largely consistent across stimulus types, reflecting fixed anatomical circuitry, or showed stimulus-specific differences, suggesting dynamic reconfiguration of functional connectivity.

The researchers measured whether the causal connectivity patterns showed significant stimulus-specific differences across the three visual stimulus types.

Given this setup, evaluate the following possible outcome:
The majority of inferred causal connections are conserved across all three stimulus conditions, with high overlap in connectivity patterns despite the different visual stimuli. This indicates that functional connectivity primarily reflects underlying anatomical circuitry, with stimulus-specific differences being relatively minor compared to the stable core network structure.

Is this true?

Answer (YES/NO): NO